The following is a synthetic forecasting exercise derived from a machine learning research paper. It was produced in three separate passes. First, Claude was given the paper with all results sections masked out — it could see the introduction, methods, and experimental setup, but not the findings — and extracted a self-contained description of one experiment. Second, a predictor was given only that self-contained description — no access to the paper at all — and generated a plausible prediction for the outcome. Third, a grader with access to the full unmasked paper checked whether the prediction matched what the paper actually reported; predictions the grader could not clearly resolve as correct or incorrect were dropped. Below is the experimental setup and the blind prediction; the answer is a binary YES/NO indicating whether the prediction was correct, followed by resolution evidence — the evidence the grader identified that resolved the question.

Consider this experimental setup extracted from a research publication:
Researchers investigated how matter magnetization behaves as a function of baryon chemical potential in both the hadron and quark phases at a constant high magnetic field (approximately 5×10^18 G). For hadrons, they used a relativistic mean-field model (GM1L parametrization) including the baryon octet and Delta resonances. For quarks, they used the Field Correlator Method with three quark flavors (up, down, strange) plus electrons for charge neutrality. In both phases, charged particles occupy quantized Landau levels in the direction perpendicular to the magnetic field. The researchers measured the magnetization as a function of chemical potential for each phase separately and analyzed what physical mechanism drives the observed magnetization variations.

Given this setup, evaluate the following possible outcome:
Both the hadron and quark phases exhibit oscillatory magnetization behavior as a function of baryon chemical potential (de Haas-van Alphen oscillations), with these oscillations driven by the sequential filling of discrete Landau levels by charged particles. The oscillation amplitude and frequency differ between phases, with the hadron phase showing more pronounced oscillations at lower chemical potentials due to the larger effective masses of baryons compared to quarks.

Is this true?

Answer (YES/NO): NO